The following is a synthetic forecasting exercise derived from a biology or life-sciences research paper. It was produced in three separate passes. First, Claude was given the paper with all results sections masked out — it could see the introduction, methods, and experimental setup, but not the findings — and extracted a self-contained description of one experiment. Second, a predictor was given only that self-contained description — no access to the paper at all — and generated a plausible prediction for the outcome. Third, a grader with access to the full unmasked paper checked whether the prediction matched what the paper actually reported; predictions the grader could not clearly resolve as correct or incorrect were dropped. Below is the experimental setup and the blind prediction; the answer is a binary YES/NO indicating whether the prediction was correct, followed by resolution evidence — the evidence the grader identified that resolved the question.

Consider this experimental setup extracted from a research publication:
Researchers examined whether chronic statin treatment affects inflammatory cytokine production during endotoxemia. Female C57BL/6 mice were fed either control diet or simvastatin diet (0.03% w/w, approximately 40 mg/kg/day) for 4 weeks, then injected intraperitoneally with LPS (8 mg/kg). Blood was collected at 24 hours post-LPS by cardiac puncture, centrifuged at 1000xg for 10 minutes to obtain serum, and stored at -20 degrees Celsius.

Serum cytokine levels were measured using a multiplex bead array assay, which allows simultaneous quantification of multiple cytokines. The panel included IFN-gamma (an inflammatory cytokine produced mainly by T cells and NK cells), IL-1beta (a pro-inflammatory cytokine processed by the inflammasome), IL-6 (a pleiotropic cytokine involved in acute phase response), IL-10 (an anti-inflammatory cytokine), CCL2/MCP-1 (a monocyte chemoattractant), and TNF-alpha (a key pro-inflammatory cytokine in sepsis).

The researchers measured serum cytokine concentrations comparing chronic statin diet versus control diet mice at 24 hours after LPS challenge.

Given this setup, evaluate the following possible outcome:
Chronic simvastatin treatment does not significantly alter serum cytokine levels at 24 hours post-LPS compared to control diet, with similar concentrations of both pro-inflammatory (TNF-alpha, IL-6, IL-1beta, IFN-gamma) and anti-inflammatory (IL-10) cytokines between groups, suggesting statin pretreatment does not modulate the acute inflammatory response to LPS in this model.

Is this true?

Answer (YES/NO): NO